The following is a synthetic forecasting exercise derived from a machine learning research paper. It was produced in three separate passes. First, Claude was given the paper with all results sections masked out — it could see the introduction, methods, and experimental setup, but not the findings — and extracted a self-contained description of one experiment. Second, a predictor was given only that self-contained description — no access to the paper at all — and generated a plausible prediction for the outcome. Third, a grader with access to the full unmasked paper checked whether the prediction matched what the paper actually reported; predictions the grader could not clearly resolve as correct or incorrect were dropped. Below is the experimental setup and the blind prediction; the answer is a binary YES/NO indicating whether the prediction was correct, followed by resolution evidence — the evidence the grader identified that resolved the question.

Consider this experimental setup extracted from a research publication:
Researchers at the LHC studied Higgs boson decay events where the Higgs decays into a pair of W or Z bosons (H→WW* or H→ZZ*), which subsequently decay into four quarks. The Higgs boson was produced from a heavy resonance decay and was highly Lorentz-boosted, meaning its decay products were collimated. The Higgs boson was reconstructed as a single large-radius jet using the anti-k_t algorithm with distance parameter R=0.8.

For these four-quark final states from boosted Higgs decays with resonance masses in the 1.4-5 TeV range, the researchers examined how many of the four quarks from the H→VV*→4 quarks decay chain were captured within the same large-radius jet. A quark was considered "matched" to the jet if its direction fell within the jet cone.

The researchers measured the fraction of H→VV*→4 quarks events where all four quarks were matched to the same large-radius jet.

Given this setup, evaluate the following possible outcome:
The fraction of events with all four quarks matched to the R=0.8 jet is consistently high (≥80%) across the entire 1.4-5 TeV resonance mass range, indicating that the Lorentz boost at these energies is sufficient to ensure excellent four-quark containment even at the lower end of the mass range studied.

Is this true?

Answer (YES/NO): NO